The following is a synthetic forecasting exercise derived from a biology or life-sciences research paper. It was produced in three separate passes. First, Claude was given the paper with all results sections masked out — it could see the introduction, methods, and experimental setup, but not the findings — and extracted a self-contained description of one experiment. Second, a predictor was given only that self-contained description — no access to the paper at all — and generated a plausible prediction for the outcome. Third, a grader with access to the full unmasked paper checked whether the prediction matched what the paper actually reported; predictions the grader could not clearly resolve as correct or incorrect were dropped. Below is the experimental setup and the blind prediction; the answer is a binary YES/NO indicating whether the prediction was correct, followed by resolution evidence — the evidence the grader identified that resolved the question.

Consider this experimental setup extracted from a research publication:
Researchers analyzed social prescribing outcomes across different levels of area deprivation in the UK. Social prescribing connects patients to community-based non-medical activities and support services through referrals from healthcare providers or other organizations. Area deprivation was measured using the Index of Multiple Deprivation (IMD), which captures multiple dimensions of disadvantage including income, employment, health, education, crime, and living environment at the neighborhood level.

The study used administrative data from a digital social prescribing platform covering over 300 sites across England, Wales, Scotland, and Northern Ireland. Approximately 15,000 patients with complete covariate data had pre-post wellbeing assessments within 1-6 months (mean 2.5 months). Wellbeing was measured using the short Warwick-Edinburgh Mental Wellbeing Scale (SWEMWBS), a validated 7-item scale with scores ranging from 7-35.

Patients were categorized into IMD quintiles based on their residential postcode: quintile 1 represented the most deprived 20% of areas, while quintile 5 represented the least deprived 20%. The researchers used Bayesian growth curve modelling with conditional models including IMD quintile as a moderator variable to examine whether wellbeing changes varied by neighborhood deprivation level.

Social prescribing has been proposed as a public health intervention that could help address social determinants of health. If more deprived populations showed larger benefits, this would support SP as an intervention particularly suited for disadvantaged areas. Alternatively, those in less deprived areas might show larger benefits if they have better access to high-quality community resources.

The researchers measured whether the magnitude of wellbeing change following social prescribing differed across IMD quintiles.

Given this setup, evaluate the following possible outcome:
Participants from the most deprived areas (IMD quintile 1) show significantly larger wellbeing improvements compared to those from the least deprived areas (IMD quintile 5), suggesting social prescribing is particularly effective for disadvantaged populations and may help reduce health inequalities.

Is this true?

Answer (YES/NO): NO